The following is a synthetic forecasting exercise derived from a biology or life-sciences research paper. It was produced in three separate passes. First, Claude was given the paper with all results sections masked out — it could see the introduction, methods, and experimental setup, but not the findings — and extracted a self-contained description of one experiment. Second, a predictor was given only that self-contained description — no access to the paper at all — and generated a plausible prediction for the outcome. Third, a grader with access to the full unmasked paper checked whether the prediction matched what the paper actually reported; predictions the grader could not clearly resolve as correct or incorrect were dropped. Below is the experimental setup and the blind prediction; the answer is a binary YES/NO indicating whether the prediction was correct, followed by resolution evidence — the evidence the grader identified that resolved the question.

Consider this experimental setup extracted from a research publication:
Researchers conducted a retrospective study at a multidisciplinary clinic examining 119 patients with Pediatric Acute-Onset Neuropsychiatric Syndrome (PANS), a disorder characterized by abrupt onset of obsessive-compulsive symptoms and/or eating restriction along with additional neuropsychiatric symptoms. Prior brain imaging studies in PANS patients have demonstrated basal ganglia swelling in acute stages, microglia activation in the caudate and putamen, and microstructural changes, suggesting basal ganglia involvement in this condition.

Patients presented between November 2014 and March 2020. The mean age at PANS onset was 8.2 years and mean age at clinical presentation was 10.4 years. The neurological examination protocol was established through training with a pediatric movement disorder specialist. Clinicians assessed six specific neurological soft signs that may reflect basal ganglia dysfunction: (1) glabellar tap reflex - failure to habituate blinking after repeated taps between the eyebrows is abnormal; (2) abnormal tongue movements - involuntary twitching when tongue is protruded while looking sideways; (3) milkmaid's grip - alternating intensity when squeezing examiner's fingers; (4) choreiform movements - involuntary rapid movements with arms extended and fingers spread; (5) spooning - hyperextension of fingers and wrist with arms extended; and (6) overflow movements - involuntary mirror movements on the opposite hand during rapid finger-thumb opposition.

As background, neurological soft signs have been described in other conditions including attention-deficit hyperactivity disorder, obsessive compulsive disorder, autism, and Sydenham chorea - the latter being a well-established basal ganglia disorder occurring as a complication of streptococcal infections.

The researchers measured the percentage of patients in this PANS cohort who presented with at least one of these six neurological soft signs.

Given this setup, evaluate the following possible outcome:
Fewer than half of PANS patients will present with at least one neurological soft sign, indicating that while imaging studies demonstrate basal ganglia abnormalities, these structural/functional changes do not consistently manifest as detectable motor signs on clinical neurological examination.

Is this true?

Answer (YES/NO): NO